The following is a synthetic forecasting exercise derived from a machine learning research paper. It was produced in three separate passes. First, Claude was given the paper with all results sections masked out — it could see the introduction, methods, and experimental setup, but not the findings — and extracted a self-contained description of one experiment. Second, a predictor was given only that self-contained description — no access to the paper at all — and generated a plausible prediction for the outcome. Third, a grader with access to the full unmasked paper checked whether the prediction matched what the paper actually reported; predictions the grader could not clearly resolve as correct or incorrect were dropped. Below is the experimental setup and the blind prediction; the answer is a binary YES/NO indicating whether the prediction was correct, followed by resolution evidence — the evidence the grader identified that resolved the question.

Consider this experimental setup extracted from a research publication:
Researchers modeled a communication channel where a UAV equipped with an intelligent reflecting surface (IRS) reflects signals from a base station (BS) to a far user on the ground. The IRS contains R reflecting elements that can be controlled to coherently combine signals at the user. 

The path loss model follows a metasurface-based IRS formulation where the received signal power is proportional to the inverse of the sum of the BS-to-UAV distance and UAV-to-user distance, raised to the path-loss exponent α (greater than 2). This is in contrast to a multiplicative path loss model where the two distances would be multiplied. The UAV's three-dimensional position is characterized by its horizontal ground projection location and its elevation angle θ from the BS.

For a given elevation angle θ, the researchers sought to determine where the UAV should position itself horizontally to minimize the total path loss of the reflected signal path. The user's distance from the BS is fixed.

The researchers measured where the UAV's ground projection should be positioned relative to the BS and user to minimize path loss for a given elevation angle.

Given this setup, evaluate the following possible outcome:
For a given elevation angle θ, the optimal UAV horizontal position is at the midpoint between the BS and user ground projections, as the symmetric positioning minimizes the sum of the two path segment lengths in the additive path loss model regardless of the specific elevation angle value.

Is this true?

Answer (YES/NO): YES